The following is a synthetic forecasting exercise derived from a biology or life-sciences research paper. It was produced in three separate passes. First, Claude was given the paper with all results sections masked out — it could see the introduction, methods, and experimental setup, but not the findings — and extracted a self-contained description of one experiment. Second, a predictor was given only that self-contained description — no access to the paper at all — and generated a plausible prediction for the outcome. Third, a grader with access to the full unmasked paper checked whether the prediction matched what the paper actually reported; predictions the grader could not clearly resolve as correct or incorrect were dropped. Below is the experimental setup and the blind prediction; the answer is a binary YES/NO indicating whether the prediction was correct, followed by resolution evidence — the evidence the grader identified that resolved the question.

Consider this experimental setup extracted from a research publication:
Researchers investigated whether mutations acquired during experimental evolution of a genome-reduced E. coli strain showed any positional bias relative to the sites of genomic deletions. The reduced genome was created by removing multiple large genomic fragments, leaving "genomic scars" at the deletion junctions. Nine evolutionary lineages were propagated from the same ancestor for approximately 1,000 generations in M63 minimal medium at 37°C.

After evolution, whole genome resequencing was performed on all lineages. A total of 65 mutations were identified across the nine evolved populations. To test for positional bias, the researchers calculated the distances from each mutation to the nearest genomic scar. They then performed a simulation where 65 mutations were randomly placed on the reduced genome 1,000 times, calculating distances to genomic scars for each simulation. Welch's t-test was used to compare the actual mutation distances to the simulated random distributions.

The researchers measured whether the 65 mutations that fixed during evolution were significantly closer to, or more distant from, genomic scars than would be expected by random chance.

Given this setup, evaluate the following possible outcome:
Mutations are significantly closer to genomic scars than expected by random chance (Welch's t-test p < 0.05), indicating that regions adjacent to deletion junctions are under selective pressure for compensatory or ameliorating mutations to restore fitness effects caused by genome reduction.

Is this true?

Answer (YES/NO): NO